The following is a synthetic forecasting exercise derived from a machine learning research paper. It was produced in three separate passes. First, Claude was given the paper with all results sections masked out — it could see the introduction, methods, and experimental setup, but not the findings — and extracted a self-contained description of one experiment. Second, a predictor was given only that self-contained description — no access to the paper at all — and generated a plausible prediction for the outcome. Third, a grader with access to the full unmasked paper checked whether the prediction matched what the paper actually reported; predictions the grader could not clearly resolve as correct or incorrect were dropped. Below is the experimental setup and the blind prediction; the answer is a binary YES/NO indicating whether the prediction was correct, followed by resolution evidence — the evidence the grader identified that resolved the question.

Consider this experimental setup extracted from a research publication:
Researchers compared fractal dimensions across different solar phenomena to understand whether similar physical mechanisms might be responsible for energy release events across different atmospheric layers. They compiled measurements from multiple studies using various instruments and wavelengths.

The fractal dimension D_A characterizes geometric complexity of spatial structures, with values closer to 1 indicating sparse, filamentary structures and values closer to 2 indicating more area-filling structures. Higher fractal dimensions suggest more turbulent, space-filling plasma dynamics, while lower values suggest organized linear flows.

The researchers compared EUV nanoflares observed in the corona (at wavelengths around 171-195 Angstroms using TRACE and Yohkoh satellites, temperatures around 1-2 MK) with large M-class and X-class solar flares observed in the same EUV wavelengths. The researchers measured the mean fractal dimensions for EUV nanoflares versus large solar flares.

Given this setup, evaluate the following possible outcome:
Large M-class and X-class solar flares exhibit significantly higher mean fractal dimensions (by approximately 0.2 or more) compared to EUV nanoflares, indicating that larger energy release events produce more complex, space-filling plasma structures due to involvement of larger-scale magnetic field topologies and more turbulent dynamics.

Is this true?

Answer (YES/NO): YES